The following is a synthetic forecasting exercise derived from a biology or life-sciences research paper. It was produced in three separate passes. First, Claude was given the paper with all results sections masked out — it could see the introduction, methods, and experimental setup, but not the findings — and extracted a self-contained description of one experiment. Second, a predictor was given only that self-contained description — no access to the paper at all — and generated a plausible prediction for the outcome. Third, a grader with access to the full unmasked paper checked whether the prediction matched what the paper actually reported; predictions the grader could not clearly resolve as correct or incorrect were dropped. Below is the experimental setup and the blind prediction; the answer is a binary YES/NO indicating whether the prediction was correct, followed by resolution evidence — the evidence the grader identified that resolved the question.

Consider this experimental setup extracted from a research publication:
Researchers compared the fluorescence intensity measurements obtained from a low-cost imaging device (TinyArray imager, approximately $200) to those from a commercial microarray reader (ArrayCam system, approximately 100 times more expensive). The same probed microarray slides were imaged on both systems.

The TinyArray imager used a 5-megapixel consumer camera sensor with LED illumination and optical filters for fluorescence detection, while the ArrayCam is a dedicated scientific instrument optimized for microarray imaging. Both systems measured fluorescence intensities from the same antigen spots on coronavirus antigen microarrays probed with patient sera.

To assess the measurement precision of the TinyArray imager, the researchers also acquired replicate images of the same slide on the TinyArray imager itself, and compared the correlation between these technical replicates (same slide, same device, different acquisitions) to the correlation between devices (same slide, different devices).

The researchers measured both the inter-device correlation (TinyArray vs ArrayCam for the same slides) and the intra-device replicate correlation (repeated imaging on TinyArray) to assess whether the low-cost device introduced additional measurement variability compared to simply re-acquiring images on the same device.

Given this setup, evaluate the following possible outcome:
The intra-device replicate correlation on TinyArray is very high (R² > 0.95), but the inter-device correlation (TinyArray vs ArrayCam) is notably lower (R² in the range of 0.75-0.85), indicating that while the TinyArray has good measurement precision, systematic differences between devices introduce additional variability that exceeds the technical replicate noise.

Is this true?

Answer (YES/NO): NO